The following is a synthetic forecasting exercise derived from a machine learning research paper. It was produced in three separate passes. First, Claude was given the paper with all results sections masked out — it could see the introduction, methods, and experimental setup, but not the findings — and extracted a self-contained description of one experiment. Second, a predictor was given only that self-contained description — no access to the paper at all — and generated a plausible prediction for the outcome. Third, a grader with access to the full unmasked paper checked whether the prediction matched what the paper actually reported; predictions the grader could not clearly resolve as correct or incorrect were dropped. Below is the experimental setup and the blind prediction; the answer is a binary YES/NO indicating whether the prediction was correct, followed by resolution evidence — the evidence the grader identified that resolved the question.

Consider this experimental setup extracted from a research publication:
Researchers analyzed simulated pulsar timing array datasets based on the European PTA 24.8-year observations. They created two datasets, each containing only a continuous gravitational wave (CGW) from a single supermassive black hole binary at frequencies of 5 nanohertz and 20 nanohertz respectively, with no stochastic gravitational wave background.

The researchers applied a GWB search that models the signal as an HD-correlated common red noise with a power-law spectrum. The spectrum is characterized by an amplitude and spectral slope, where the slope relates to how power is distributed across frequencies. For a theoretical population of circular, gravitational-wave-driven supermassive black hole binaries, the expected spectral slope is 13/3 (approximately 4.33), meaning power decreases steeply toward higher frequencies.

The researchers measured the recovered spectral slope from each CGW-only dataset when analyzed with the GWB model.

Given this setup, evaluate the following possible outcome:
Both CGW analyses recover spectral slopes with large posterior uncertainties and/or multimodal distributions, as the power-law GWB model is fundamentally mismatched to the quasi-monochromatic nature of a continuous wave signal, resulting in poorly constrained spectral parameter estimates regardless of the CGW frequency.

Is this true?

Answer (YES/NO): NO